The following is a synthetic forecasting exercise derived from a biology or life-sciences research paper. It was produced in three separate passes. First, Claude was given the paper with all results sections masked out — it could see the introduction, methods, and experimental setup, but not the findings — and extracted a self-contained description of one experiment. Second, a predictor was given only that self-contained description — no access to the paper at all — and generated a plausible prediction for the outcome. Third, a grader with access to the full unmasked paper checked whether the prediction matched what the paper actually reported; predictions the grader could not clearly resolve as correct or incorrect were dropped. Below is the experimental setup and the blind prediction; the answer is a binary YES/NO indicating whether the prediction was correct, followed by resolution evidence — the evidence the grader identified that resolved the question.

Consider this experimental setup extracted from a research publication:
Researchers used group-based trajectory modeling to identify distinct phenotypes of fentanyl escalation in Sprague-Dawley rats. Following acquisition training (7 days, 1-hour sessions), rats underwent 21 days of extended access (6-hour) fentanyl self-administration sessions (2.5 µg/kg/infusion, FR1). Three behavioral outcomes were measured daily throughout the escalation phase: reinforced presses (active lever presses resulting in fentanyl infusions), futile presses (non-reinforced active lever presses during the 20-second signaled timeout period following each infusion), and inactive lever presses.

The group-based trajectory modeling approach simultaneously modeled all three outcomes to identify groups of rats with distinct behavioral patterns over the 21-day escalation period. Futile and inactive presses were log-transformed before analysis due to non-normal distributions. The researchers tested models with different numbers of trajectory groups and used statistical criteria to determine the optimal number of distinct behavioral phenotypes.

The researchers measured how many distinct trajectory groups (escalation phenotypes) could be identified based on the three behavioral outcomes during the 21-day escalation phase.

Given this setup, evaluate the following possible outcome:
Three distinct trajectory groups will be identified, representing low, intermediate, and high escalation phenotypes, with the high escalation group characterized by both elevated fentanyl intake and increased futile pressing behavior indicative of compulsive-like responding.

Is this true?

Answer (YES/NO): YES